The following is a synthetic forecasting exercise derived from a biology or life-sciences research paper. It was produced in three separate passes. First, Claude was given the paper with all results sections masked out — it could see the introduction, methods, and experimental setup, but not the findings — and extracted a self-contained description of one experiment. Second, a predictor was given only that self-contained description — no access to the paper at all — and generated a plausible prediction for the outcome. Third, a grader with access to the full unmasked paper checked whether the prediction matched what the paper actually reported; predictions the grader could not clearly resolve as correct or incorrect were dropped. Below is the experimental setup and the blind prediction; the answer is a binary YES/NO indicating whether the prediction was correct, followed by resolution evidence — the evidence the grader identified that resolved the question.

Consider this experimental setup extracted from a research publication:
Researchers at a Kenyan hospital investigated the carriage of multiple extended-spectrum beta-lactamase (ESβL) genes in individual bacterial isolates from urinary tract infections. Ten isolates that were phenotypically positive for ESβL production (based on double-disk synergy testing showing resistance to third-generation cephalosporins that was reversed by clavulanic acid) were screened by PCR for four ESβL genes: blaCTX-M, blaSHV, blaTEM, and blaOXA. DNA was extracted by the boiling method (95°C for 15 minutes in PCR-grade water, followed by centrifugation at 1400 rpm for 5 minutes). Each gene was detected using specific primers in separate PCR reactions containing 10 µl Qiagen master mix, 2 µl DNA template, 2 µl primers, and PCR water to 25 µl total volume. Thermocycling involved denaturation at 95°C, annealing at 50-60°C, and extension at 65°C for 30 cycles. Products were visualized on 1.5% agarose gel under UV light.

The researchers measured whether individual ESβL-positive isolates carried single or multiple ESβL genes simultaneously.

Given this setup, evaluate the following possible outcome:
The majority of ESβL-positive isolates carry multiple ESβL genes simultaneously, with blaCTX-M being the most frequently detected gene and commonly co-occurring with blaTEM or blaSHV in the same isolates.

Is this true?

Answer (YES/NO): NO